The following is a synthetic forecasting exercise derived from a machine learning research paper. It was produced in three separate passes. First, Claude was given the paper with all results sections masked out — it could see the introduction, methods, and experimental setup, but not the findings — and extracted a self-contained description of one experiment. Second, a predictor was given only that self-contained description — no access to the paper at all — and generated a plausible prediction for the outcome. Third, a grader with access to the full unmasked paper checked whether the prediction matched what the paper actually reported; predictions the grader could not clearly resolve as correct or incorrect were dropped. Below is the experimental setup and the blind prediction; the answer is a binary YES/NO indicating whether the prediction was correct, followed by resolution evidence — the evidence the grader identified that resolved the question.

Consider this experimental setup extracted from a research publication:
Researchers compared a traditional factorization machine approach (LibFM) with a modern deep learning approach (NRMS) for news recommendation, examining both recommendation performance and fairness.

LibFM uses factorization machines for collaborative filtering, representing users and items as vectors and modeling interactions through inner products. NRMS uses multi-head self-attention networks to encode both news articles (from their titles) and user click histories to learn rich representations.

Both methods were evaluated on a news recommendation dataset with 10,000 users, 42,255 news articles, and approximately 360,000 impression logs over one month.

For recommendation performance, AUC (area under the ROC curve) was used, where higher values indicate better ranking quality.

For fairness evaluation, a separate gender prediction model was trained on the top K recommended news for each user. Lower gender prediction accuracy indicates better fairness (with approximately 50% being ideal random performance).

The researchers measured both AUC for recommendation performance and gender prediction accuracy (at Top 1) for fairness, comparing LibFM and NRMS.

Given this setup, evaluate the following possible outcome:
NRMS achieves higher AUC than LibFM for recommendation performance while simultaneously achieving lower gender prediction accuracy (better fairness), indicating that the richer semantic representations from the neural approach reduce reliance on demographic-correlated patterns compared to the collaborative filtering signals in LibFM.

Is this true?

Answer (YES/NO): NO